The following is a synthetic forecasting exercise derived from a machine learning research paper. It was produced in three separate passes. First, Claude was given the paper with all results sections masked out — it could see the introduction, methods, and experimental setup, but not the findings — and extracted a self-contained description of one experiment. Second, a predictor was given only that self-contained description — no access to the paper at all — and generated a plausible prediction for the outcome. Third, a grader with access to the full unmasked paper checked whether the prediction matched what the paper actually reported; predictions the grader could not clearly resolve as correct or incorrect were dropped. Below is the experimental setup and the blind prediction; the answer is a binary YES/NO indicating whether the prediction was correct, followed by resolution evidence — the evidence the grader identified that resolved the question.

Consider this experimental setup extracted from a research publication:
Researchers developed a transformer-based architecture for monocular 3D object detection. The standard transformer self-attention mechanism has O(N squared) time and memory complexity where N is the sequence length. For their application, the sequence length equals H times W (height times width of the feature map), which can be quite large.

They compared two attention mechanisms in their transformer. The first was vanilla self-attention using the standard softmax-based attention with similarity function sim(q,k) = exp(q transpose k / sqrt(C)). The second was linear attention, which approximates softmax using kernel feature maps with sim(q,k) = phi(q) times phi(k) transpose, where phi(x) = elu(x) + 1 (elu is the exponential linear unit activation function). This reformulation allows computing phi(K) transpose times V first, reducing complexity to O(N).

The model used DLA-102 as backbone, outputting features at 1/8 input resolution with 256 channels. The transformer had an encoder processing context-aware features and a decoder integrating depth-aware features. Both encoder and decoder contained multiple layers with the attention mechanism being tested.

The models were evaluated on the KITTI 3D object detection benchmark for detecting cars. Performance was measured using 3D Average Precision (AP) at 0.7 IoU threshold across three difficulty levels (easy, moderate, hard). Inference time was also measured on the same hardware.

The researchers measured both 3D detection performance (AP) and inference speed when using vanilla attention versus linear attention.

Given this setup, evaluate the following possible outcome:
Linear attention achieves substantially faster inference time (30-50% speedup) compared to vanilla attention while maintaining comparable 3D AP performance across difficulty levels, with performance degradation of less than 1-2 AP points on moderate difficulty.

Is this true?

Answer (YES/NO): NO